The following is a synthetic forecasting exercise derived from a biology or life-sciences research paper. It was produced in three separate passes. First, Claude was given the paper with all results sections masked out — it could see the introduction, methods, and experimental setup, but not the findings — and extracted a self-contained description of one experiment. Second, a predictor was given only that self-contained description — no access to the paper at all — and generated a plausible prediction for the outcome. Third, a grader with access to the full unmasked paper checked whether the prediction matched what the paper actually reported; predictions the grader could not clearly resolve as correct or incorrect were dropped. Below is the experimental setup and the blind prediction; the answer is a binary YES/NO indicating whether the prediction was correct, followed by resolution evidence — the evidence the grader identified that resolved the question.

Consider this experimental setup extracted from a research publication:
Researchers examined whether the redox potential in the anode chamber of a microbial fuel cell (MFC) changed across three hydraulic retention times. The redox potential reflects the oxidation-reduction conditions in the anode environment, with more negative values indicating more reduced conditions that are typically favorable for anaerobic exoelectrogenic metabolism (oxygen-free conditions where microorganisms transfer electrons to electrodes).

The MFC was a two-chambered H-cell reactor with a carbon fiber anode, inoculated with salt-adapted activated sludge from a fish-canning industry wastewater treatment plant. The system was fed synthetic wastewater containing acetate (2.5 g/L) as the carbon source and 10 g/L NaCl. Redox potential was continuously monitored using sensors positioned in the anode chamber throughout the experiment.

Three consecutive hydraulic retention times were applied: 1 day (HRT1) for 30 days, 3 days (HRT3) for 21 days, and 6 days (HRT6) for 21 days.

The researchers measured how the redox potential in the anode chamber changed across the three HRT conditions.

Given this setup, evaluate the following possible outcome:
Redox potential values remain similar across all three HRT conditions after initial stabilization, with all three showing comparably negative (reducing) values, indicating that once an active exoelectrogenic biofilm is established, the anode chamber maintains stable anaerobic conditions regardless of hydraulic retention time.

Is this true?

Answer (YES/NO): YES